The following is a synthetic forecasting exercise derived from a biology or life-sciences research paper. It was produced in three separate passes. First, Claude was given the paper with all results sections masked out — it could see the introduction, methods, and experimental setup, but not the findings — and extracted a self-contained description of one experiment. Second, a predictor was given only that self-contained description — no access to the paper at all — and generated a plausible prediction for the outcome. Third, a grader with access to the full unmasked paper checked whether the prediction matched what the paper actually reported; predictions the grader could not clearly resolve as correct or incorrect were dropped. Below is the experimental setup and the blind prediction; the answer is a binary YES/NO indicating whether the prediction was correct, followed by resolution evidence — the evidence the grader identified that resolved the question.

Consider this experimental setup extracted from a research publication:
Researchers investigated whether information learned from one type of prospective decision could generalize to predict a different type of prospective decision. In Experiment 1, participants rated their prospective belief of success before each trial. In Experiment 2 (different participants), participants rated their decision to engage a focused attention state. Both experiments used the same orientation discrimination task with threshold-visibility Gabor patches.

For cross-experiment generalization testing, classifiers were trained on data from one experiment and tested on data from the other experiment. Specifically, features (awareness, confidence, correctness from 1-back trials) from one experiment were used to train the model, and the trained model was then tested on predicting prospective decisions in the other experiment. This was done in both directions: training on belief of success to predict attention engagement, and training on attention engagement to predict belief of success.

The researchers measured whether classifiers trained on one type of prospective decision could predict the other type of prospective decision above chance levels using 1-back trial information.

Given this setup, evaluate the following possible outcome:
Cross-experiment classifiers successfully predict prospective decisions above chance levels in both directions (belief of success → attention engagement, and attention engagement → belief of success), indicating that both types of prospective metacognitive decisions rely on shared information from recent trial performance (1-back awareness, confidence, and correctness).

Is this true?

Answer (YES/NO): YES